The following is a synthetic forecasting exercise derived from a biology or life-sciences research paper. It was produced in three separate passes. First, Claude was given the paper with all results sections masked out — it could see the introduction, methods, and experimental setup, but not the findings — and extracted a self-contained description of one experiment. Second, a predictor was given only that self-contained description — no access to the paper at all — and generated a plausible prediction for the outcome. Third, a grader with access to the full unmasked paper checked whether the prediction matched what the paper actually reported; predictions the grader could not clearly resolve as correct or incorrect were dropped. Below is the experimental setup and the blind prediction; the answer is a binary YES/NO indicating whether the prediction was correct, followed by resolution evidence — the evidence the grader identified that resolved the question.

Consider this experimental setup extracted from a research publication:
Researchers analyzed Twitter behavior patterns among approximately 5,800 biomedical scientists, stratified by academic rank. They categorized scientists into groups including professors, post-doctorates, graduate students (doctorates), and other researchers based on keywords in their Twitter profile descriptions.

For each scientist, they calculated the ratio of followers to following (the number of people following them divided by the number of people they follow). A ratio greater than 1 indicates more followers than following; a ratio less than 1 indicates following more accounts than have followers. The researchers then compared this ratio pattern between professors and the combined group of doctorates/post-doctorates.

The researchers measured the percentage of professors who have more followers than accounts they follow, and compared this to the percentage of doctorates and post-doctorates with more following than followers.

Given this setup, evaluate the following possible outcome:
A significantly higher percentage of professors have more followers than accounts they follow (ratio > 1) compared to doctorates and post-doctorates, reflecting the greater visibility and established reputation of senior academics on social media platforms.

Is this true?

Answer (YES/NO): YES